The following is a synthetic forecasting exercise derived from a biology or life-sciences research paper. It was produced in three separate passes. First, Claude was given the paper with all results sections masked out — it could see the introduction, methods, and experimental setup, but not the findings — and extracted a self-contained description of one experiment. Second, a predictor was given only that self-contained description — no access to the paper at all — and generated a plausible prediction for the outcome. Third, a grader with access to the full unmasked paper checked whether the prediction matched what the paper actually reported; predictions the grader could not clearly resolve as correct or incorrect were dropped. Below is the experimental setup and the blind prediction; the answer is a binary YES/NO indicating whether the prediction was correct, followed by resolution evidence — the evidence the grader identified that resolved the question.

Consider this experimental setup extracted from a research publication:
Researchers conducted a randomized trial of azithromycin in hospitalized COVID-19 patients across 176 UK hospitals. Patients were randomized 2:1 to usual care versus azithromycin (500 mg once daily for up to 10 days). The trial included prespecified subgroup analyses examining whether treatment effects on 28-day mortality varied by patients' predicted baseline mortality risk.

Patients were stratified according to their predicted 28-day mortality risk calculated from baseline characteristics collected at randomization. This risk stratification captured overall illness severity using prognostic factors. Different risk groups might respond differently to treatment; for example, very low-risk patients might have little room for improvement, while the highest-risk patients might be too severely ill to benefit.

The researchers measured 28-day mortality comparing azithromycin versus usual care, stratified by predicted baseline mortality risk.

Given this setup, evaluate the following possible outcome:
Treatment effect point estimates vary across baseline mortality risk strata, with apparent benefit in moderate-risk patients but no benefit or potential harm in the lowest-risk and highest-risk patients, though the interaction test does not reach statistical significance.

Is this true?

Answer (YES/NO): NO